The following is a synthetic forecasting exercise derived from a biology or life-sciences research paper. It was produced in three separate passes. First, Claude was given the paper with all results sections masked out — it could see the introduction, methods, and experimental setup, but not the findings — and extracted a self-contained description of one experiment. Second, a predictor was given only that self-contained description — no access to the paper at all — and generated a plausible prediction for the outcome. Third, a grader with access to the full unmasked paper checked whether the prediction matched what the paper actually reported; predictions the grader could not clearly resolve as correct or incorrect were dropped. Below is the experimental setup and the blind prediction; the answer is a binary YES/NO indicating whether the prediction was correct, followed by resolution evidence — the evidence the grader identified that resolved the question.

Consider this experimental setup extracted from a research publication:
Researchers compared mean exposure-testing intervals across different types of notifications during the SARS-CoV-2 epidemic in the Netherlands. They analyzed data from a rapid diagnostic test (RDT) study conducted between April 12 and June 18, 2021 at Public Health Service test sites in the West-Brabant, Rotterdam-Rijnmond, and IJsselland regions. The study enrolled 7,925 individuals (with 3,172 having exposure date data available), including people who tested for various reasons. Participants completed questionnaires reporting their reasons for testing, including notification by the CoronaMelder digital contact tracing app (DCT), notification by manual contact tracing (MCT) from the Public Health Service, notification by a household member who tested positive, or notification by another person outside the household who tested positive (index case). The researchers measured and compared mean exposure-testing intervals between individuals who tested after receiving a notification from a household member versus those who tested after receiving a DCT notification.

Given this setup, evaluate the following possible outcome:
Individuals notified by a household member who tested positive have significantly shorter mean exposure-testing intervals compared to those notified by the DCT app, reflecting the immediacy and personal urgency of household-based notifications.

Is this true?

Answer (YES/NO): YES